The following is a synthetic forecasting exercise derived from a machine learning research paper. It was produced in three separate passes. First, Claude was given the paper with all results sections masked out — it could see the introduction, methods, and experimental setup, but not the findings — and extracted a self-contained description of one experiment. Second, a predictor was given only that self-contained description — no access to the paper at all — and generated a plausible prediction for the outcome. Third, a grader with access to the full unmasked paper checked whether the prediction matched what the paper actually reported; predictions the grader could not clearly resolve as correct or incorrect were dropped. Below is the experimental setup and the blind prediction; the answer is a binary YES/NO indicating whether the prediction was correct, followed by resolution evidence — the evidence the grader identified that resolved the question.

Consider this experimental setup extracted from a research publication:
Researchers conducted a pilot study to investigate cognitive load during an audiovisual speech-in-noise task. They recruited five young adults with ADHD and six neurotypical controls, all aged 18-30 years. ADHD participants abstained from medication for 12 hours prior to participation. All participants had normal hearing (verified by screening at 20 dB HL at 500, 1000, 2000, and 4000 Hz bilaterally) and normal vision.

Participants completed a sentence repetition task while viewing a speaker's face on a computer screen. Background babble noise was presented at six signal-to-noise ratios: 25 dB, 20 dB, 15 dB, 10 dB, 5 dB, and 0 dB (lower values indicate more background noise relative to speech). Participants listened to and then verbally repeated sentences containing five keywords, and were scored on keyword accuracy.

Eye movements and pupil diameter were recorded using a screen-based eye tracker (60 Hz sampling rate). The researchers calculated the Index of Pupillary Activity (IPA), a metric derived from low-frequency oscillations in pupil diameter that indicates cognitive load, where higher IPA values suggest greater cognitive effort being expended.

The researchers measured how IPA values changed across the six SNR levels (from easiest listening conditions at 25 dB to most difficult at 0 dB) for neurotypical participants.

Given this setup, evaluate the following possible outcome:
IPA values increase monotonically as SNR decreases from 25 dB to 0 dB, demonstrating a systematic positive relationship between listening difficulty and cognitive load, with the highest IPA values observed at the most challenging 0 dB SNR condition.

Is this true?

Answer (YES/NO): NO